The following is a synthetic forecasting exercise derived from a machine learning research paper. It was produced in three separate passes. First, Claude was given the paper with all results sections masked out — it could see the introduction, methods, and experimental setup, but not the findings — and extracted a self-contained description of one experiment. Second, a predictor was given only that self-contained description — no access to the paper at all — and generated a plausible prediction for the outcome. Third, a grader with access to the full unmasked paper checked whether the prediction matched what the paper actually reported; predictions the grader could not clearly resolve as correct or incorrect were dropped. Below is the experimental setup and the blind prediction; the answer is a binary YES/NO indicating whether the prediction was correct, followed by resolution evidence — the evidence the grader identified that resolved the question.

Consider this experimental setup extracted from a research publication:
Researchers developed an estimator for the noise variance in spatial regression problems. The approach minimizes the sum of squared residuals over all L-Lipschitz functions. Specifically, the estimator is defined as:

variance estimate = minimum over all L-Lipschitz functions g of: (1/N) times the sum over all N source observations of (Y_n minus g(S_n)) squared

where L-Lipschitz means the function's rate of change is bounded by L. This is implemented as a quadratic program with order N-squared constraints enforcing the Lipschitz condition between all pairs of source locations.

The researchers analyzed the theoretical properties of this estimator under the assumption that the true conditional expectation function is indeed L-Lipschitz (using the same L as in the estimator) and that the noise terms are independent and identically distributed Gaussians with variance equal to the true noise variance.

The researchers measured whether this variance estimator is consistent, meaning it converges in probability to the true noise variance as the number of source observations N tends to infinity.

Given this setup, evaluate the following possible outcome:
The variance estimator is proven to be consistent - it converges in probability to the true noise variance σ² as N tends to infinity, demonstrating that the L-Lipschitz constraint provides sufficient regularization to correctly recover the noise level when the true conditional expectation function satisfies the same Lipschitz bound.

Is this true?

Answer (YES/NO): YES